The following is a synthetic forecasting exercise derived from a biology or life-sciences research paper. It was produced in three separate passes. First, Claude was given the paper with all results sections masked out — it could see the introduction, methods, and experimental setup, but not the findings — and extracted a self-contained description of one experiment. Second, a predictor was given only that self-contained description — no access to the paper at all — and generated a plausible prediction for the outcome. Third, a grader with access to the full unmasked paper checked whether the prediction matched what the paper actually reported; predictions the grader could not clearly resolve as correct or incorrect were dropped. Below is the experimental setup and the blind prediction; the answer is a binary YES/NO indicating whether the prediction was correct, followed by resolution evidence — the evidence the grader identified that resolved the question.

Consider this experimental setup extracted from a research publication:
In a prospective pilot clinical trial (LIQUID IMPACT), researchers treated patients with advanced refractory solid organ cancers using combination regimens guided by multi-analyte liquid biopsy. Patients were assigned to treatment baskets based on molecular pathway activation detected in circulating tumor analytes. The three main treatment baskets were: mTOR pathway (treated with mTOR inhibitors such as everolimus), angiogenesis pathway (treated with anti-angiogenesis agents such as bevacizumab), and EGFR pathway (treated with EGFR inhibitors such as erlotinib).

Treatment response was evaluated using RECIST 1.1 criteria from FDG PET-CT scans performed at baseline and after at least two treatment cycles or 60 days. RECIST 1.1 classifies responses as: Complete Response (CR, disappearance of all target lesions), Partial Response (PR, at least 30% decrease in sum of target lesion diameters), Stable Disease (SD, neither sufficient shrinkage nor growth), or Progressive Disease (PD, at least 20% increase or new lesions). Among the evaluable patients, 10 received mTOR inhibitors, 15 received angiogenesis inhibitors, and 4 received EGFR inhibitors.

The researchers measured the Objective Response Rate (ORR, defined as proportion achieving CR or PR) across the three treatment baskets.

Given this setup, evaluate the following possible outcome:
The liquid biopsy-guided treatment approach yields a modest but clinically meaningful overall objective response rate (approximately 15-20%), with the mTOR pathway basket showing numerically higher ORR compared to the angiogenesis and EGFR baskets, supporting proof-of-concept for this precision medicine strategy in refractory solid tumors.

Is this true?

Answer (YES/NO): NO